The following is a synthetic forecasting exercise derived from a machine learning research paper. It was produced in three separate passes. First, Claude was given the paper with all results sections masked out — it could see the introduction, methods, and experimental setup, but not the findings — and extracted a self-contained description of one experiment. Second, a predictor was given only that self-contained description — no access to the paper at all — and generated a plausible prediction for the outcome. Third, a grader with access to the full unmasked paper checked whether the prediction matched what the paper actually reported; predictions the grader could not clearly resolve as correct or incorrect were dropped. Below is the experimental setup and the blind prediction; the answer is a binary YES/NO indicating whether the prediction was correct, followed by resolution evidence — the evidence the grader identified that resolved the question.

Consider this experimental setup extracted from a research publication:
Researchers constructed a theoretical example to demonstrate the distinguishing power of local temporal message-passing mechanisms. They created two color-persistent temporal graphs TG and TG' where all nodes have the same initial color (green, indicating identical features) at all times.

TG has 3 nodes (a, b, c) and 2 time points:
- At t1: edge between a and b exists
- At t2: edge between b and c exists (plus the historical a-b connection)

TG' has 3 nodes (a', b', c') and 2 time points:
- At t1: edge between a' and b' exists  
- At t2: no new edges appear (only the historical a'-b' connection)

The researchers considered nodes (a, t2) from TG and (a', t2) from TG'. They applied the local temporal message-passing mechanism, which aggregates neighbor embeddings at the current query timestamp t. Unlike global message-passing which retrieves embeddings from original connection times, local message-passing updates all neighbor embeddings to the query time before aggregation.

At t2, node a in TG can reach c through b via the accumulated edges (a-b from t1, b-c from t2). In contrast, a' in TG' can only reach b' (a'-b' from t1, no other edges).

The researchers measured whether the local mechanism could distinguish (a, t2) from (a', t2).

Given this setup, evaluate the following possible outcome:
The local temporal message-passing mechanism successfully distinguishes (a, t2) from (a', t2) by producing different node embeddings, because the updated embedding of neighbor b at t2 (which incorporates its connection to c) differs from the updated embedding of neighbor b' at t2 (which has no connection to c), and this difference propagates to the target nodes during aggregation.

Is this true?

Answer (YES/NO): YES